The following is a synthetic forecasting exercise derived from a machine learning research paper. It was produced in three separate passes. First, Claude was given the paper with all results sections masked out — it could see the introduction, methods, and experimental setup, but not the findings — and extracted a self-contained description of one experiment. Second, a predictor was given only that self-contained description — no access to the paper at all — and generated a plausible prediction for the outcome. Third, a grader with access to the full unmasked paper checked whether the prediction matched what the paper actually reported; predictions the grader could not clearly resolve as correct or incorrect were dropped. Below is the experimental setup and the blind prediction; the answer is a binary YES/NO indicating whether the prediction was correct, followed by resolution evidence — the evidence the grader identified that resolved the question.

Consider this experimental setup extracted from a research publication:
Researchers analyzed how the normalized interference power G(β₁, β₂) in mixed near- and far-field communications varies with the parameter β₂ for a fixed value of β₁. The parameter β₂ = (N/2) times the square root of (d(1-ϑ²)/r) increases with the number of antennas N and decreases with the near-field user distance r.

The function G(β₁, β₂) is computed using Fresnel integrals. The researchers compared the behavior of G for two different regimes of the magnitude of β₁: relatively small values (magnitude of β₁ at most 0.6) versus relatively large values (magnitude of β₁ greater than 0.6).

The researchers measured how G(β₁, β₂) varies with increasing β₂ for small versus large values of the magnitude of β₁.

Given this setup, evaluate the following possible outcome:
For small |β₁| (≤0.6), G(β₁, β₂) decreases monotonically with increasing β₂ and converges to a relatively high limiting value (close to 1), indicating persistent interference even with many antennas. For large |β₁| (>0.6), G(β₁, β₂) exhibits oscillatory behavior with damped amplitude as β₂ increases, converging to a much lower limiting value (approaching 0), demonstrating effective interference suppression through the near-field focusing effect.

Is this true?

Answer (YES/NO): NO